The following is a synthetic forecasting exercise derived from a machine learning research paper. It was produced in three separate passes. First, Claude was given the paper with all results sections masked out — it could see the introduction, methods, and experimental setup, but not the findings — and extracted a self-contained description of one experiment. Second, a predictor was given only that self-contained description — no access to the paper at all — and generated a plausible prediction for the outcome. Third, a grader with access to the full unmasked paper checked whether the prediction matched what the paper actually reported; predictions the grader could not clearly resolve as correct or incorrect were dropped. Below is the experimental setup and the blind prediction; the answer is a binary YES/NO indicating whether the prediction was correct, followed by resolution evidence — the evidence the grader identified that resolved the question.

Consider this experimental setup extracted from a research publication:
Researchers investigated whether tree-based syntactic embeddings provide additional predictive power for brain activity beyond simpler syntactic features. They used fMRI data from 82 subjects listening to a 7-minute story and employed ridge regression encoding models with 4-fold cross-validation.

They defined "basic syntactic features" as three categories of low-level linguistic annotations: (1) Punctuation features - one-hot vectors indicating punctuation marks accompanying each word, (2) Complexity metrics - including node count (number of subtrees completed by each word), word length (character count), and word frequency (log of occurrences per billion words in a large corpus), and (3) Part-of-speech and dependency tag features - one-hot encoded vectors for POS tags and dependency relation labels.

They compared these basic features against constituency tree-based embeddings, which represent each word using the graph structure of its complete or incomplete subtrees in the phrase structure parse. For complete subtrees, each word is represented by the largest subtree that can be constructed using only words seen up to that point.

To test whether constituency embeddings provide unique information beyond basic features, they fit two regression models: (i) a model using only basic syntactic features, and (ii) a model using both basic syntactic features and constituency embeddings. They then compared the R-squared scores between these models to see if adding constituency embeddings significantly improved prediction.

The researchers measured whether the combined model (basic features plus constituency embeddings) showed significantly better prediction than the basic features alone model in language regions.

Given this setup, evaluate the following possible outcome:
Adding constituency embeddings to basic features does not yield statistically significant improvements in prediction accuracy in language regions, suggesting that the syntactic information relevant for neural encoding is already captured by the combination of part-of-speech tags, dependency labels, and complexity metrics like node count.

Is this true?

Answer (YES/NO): NO